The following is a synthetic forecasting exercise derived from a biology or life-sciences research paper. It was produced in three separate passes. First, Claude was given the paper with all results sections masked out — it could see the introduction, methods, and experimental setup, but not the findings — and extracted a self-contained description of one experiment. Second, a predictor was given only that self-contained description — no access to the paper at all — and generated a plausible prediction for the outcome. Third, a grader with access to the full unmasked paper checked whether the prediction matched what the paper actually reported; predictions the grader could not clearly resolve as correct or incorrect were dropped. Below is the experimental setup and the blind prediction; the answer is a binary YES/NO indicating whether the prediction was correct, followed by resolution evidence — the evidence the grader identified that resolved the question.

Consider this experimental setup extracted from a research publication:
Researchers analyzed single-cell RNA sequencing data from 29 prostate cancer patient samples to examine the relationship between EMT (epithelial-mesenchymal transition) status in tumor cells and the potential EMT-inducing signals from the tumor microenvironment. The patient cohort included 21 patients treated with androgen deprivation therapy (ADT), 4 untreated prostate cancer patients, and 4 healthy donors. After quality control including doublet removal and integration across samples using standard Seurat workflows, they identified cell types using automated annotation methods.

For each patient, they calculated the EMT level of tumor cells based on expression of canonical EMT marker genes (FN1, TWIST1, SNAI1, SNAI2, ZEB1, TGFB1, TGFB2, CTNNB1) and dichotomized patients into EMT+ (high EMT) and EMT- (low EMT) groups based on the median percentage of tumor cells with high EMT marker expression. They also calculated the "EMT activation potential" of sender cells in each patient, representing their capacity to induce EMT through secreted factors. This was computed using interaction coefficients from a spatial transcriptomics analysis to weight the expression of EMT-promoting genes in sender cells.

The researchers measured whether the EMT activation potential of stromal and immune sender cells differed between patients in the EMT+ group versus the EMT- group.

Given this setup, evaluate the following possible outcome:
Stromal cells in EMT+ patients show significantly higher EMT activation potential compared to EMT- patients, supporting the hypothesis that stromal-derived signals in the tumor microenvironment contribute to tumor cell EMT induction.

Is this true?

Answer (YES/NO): YES